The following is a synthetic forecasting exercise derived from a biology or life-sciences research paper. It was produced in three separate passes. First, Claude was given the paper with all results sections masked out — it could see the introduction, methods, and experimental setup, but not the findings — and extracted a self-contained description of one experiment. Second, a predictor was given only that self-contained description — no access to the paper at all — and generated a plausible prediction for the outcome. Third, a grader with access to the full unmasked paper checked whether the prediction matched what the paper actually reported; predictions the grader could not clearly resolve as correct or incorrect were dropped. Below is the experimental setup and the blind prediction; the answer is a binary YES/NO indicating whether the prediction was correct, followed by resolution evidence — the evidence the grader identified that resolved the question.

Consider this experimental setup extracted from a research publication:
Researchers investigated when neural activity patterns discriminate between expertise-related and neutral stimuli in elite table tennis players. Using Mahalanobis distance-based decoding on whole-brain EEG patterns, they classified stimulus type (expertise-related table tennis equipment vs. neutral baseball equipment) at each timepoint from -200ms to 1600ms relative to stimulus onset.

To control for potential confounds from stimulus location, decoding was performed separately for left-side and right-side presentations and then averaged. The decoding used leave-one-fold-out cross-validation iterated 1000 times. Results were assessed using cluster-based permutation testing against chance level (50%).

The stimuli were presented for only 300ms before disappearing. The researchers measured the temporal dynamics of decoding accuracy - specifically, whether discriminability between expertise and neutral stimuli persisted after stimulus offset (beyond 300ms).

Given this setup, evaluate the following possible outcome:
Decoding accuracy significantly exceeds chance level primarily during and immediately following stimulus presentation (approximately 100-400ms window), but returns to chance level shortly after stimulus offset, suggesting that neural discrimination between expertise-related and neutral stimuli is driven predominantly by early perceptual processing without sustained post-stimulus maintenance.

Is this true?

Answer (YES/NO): NO